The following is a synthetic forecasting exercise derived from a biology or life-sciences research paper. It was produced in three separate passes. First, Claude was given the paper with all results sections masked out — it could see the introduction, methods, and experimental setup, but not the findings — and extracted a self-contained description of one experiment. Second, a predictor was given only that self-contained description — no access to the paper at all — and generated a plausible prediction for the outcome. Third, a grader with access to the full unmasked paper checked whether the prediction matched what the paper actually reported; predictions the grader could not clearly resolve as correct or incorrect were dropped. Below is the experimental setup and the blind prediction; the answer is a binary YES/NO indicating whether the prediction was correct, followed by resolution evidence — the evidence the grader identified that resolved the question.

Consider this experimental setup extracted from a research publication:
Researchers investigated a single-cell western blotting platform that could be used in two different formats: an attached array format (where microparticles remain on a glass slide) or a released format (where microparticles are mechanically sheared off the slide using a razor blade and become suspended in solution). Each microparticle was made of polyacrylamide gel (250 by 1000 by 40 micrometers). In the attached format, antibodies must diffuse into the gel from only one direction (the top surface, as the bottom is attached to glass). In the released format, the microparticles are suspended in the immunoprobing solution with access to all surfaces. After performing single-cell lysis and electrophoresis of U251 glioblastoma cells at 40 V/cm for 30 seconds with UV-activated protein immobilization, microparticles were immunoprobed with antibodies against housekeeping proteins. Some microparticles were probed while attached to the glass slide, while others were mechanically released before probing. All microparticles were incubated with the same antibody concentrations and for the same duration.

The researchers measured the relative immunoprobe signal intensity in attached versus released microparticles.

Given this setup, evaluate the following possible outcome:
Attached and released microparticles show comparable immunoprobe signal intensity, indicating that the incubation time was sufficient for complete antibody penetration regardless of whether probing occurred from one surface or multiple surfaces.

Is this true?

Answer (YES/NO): NO